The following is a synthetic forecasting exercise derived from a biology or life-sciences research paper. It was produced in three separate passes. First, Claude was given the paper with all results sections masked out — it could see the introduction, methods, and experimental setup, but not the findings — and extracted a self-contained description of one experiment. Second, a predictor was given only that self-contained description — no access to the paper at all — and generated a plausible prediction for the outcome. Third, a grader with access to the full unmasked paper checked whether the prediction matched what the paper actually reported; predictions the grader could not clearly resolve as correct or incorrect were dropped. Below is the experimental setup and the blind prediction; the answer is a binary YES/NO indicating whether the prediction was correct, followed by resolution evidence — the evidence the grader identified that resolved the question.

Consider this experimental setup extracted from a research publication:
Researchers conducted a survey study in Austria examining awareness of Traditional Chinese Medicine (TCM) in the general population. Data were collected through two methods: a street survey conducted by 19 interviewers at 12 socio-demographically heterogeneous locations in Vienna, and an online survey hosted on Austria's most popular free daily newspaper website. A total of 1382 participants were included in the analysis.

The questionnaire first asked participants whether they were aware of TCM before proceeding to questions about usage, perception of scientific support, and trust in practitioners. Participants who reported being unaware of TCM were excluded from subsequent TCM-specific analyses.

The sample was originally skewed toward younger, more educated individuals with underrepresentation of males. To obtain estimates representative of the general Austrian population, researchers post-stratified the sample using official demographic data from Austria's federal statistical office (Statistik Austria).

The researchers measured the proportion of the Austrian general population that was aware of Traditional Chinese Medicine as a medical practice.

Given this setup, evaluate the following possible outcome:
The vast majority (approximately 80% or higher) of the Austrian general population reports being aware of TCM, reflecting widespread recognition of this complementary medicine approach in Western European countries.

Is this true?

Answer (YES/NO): YES